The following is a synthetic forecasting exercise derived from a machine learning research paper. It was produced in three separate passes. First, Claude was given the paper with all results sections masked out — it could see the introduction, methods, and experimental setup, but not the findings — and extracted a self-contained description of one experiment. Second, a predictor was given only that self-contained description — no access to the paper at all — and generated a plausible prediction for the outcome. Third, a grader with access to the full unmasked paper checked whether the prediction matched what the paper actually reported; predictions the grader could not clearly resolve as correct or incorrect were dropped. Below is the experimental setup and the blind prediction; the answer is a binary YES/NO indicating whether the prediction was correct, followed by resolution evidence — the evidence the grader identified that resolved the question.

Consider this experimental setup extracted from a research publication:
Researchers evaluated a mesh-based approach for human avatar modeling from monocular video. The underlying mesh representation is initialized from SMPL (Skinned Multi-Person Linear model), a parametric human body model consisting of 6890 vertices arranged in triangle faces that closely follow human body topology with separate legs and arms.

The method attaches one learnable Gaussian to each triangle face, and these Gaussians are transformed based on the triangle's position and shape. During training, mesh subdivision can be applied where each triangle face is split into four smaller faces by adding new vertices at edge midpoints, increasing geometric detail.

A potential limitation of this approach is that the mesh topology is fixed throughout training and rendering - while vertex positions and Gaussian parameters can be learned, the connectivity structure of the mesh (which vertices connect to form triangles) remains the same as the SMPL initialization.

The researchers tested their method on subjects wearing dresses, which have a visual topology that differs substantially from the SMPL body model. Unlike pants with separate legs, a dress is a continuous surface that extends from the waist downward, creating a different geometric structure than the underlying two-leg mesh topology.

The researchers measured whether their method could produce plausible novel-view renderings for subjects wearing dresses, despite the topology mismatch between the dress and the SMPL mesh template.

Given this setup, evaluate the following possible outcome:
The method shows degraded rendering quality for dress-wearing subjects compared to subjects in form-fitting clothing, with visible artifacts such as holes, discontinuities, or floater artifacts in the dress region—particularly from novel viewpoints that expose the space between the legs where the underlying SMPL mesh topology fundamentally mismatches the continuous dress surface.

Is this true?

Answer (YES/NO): NO